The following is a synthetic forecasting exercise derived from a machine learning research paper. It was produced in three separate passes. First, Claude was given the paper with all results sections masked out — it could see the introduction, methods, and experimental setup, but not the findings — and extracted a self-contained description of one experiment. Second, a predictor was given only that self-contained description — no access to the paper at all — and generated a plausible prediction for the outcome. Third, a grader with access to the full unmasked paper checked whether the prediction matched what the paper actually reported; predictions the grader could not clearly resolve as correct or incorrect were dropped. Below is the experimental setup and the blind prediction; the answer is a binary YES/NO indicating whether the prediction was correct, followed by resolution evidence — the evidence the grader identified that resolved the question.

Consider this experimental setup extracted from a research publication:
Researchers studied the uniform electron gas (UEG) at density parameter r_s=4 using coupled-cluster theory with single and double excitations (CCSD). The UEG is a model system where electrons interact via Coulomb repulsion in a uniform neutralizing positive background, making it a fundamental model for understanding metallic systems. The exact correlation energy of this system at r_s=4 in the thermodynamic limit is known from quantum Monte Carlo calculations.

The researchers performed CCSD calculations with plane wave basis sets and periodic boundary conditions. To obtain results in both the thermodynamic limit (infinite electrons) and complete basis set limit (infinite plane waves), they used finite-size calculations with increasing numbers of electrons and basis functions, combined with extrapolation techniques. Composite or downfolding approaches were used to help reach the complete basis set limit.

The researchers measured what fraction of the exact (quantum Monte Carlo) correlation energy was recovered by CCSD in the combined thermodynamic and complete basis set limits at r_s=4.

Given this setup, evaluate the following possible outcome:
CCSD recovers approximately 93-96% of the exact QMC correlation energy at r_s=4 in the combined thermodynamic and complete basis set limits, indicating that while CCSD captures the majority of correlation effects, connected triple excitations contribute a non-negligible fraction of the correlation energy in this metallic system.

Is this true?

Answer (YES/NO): NO